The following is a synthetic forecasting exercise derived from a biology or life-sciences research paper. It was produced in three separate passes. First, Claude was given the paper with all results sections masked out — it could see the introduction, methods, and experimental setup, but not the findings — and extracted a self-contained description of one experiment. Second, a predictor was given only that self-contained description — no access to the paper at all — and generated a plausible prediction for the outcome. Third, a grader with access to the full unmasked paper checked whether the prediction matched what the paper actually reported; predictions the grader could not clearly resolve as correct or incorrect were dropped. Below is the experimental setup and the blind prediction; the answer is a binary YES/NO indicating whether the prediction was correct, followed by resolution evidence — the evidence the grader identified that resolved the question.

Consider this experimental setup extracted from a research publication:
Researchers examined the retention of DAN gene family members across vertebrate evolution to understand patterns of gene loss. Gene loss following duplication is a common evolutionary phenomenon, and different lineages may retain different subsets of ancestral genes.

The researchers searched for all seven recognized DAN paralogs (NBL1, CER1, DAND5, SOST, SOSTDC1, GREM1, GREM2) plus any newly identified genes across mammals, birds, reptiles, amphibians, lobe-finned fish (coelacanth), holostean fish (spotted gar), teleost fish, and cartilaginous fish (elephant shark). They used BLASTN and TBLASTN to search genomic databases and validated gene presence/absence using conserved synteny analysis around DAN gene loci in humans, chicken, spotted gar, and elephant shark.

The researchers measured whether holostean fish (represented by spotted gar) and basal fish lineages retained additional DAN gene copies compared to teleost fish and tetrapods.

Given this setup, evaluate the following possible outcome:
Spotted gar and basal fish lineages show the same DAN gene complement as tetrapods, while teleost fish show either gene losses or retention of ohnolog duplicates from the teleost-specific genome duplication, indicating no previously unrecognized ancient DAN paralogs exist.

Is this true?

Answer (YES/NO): NO